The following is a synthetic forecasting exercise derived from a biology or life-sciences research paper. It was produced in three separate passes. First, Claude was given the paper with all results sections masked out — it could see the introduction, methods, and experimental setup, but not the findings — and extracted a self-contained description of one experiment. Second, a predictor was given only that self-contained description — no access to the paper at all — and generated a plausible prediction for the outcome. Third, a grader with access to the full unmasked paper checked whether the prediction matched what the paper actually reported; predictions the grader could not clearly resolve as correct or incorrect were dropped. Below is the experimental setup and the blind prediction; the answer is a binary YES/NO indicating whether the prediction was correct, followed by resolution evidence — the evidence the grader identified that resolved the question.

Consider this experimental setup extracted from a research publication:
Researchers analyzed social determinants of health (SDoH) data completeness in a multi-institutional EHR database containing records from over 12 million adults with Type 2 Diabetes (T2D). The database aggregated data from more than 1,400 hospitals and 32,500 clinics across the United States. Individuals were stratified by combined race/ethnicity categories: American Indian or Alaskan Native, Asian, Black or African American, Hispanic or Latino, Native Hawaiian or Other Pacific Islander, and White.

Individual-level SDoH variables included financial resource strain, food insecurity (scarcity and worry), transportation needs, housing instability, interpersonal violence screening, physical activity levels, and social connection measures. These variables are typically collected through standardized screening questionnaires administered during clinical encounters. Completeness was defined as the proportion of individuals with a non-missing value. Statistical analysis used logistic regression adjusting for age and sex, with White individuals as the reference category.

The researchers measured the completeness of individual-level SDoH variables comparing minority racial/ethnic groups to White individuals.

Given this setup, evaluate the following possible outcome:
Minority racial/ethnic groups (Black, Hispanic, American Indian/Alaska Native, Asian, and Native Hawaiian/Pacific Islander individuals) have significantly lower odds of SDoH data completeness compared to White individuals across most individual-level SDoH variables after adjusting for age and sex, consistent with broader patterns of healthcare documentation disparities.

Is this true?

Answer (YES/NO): YES